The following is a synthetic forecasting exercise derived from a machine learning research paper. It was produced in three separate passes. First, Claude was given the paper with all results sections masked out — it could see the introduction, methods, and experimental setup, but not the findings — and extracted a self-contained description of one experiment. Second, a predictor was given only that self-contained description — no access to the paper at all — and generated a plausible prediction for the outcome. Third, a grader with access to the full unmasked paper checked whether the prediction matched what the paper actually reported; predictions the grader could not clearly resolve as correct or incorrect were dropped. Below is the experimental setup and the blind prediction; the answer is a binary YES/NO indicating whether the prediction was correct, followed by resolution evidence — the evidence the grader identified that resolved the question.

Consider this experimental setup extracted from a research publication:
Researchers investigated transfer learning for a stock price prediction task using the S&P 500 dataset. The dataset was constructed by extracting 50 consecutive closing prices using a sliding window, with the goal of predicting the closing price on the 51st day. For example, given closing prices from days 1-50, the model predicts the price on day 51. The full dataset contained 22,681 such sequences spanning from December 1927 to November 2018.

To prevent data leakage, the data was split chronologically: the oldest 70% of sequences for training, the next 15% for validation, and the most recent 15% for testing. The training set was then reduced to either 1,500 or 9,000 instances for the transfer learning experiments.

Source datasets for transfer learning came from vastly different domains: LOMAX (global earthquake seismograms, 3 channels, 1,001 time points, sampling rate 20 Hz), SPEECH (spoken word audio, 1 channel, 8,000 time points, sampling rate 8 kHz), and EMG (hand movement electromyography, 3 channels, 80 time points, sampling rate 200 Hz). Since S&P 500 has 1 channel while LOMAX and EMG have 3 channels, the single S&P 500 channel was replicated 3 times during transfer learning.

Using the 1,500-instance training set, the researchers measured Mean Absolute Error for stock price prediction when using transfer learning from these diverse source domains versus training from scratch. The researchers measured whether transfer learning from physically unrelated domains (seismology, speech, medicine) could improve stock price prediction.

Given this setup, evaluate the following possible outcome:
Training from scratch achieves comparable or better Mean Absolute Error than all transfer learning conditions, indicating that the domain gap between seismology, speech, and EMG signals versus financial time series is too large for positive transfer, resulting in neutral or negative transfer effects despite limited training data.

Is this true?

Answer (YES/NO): NO